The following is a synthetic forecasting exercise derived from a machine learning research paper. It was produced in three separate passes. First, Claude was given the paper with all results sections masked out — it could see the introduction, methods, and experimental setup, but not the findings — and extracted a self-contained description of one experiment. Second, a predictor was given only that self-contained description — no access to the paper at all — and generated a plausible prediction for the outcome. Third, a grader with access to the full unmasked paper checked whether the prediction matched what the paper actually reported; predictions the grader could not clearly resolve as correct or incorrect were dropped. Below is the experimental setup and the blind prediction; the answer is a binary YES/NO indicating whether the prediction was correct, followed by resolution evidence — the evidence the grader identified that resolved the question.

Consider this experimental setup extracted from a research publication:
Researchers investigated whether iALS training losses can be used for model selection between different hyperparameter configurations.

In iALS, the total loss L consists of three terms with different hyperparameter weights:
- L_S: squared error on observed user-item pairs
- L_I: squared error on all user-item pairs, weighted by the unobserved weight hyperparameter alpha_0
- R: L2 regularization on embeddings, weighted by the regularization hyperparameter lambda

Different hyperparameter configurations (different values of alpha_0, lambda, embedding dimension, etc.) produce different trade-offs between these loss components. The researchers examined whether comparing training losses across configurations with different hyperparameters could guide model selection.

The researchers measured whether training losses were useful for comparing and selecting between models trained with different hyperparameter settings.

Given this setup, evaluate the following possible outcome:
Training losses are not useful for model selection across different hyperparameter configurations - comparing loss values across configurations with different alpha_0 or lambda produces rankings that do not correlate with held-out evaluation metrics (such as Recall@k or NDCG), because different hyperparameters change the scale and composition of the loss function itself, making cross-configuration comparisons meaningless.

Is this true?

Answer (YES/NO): YES